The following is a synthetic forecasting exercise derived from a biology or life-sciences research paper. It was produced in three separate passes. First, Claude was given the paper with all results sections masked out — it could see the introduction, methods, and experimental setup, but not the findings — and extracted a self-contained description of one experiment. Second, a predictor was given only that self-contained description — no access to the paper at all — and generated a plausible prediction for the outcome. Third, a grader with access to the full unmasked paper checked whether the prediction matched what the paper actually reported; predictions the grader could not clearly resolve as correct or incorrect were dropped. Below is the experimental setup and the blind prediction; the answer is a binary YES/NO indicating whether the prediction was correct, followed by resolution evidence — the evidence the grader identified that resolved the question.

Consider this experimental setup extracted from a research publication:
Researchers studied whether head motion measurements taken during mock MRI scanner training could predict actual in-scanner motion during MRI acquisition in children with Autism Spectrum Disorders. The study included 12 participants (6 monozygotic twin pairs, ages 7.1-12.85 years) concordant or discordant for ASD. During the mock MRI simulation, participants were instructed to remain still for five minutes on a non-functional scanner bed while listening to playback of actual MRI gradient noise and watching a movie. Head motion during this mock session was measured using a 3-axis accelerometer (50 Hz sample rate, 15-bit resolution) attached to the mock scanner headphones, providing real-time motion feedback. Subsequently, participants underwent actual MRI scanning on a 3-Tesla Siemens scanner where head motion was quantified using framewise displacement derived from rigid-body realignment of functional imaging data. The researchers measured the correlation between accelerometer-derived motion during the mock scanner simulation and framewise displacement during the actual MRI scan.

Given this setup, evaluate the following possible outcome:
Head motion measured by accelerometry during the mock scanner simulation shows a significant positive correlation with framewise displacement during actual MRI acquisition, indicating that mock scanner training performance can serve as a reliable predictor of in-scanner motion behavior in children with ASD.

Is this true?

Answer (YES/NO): NO